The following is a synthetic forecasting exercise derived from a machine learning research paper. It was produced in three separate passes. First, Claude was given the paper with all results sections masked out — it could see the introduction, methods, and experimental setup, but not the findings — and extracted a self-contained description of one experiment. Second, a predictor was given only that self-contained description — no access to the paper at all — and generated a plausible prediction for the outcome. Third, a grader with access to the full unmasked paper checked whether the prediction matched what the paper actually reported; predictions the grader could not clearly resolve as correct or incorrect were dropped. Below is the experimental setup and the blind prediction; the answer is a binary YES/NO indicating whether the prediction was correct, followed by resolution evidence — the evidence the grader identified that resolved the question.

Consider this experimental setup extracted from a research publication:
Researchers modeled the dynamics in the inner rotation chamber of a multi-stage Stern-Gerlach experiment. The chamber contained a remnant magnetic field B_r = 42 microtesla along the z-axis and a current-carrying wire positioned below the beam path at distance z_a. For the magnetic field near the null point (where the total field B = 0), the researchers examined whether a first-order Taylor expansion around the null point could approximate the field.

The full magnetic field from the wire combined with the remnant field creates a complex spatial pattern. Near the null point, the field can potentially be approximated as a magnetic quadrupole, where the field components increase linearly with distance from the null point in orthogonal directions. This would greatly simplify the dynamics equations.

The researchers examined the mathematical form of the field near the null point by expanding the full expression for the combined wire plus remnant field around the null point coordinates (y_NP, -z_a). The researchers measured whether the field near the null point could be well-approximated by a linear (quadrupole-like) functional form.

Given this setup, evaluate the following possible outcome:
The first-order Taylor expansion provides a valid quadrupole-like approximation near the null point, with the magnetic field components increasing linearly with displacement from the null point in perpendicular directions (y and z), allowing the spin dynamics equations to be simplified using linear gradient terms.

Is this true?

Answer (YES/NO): YES